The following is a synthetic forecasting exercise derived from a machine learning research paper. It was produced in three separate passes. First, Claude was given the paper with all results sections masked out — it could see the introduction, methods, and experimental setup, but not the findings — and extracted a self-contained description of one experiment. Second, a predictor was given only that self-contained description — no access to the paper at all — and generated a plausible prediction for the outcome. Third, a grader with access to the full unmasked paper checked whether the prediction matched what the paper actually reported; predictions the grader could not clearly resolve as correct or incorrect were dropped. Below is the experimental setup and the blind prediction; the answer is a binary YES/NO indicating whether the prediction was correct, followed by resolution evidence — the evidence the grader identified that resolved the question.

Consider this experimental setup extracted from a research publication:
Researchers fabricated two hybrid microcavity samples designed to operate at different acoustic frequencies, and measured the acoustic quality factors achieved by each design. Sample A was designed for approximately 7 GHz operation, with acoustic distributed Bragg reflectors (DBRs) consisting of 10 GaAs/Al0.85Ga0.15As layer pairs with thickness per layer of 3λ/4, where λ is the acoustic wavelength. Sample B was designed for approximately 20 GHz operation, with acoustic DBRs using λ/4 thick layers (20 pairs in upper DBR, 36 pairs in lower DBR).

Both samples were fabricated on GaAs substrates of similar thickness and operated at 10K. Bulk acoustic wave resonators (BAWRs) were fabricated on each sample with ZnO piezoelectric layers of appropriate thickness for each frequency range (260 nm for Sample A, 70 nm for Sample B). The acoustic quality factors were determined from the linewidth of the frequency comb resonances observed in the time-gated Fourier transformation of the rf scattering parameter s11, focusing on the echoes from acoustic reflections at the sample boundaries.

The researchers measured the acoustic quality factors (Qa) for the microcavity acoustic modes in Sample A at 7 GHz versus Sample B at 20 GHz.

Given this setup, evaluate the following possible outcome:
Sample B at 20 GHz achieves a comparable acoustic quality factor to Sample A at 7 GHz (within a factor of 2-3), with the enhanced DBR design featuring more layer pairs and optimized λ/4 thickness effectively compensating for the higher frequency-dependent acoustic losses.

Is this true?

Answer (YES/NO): NO